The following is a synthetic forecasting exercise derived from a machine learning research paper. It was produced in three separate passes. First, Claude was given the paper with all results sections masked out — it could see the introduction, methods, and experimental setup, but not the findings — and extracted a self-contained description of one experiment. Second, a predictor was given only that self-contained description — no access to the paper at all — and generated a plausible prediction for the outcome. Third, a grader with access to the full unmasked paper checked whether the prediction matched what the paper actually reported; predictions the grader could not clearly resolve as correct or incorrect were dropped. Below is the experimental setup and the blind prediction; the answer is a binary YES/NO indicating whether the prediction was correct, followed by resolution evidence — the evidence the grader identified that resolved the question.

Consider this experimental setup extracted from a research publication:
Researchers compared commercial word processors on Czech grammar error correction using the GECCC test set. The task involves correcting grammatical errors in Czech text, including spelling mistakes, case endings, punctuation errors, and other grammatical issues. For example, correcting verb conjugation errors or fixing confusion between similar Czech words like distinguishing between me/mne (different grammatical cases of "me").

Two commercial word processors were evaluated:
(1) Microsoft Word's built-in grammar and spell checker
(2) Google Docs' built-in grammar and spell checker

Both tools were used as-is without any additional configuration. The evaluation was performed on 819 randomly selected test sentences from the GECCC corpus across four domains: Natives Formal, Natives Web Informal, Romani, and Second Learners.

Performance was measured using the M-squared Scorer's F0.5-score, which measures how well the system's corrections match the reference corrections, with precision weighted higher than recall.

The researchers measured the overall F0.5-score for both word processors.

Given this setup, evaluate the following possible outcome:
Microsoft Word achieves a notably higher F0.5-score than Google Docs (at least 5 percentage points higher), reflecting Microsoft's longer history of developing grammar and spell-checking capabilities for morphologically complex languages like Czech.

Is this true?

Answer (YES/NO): YES